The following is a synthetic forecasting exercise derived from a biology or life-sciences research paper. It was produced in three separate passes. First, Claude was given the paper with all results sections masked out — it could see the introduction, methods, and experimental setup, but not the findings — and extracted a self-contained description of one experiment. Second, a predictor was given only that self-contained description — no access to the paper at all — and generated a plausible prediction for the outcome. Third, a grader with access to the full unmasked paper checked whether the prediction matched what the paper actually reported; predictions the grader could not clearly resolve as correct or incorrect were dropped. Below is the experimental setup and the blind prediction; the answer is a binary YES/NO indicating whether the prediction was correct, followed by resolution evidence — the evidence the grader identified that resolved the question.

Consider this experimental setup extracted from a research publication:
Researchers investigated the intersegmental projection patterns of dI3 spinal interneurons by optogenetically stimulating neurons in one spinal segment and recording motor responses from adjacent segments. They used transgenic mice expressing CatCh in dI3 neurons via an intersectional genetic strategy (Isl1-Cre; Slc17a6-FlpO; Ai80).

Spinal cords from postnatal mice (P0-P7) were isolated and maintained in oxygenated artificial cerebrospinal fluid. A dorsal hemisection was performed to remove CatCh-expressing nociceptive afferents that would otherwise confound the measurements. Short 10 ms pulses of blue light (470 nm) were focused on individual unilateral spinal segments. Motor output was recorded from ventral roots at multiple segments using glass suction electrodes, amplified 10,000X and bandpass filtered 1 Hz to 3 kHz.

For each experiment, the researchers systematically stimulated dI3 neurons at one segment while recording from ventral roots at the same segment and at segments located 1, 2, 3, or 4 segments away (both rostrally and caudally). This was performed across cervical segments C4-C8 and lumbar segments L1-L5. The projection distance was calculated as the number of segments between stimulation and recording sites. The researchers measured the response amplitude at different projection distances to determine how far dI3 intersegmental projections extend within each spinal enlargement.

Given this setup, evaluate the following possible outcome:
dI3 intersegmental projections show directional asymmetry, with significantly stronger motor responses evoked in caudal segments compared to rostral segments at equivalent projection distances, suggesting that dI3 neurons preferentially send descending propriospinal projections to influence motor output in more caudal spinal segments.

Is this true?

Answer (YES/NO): YES